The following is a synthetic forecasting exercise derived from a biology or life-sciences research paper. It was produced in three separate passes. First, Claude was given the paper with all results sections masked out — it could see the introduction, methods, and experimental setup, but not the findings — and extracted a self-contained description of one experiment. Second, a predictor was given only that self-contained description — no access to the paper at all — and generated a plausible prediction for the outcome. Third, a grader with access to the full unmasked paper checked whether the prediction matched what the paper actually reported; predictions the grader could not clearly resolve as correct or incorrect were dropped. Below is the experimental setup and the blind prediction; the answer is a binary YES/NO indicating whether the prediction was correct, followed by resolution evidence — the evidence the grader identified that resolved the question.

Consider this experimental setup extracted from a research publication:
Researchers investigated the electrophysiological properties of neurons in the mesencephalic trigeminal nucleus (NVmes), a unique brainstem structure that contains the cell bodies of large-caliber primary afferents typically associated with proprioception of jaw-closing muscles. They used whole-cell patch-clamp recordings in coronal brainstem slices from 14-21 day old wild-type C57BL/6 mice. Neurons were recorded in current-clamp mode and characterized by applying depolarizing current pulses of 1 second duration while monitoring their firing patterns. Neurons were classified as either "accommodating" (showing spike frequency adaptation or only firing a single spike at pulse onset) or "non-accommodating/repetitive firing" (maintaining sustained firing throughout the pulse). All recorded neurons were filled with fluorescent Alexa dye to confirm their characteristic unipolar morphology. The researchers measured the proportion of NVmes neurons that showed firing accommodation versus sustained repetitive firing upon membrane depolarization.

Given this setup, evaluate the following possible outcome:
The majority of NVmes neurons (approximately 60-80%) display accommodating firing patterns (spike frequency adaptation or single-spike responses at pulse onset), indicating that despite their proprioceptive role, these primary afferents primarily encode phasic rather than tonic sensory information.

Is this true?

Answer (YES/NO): YES